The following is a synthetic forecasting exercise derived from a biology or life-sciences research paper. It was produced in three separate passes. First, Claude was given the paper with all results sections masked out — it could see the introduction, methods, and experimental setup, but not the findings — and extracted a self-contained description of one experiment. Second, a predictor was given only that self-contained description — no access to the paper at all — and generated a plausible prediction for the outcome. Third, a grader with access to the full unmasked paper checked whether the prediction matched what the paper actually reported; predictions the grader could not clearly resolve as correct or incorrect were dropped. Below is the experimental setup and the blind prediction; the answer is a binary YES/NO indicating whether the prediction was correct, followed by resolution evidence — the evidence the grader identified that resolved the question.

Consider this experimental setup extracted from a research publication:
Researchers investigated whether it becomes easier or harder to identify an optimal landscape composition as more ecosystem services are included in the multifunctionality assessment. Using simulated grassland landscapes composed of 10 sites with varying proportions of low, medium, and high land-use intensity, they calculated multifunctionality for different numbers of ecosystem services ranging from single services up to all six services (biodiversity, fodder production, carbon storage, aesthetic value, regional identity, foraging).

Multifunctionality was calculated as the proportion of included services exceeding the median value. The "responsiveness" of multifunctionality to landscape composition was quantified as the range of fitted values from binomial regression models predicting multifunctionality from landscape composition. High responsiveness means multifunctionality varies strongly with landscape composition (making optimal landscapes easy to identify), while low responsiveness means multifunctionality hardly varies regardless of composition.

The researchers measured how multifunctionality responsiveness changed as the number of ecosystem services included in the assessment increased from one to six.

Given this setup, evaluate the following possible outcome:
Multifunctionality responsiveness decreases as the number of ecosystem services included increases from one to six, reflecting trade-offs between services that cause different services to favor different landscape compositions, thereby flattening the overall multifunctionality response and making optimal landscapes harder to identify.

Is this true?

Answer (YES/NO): YES